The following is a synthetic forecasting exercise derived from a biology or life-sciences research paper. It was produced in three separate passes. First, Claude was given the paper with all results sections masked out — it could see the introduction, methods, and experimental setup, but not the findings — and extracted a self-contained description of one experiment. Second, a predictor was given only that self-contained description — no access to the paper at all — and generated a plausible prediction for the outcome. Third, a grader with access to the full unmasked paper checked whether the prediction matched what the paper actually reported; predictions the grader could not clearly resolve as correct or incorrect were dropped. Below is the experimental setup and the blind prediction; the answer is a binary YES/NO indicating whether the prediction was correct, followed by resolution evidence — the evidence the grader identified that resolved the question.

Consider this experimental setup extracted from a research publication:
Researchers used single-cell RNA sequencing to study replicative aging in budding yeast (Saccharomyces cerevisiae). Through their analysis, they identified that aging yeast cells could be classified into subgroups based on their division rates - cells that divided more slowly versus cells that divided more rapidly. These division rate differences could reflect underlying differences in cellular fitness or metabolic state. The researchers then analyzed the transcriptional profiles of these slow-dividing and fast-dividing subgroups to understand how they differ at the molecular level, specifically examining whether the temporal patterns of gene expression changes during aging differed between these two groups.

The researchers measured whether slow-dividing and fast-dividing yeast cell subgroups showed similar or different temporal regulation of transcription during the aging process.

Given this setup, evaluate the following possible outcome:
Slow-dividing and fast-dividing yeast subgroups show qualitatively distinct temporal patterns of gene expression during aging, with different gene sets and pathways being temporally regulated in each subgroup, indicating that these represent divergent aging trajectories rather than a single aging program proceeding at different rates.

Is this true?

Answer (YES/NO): NO